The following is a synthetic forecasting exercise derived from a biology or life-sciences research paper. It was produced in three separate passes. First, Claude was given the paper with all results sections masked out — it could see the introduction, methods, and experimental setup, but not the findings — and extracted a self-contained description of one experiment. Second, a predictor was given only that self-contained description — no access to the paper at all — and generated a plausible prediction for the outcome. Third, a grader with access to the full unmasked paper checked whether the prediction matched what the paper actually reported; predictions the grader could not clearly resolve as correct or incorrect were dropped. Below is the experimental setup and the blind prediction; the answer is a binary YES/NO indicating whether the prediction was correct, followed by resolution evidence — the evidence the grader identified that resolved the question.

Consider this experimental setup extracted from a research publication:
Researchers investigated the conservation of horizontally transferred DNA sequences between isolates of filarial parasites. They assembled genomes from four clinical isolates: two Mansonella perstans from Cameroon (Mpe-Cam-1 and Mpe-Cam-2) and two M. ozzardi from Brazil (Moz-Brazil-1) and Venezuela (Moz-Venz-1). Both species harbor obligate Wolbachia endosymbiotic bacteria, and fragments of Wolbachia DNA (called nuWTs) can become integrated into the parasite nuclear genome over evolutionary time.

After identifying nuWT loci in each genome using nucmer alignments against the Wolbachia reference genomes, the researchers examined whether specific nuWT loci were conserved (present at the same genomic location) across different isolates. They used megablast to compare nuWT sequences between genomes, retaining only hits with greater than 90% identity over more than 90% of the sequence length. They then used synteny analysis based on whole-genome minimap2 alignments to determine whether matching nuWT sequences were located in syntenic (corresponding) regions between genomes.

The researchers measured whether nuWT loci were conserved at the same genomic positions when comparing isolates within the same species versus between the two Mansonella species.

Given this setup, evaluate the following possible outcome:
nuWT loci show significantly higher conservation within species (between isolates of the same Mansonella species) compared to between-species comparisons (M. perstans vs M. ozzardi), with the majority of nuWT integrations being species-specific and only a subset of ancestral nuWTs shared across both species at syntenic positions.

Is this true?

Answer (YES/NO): YES